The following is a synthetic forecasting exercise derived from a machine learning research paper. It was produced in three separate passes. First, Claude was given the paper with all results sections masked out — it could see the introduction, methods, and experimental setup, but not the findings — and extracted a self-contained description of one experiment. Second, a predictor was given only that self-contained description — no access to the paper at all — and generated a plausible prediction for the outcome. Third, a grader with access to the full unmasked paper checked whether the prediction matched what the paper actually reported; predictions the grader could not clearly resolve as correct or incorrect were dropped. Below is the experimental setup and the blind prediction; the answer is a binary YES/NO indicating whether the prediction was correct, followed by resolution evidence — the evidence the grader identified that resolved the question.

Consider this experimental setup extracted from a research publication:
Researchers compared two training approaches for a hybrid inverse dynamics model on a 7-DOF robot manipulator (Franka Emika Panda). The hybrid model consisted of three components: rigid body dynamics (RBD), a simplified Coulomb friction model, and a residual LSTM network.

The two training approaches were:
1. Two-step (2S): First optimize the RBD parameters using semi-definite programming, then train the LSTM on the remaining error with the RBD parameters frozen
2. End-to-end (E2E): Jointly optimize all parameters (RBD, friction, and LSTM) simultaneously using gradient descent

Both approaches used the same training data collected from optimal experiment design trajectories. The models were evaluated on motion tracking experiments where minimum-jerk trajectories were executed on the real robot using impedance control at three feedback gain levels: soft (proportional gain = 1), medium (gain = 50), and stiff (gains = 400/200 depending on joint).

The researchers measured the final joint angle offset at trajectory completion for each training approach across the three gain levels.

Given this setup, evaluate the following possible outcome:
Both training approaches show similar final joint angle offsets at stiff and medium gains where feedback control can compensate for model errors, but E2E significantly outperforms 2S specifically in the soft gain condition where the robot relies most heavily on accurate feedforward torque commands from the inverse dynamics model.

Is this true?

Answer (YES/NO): NO